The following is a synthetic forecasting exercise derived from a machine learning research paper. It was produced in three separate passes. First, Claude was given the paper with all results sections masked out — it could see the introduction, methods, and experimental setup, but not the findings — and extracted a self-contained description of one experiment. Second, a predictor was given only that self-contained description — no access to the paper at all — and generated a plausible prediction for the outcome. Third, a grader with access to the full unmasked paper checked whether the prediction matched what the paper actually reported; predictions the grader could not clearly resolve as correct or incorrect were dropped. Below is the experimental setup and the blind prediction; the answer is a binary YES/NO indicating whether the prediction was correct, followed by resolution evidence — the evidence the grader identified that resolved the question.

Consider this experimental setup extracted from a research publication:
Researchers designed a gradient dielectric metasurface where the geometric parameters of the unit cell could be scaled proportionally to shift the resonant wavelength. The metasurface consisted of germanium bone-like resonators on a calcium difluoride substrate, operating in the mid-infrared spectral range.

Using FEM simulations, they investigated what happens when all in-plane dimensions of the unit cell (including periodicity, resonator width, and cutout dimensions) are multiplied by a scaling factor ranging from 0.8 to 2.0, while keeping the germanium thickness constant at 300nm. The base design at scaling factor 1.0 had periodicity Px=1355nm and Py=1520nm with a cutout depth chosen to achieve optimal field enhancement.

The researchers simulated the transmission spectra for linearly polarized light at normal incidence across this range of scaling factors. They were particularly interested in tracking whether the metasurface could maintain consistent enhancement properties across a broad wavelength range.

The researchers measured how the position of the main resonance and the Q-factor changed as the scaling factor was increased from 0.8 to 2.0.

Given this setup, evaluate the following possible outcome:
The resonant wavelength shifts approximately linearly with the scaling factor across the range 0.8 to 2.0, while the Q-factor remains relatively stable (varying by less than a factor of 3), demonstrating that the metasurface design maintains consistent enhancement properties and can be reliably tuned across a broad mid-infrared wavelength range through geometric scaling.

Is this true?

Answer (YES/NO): YES